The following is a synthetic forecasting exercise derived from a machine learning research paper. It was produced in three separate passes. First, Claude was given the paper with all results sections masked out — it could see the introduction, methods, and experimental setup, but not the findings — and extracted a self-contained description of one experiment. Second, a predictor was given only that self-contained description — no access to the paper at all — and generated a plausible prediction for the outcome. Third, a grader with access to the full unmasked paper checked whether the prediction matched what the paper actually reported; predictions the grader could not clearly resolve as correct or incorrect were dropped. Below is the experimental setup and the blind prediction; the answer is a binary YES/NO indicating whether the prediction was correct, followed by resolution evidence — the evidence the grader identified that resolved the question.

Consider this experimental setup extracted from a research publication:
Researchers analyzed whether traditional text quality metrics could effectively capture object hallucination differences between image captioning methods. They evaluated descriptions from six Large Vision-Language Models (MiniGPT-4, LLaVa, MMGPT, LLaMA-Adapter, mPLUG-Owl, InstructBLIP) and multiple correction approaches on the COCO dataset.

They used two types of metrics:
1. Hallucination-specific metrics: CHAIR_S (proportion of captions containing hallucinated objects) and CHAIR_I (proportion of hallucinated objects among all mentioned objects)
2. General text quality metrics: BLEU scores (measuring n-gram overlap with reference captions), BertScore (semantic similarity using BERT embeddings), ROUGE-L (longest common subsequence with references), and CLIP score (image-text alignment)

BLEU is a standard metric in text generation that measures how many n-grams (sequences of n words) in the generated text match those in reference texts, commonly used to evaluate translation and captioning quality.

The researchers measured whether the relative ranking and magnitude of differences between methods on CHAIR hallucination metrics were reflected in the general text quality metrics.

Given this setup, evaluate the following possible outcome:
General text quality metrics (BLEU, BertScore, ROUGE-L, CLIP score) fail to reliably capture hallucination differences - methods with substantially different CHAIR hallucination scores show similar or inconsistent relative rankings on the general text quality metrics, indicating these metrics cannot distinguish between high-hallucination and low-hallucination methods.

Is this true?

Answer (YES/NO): NO